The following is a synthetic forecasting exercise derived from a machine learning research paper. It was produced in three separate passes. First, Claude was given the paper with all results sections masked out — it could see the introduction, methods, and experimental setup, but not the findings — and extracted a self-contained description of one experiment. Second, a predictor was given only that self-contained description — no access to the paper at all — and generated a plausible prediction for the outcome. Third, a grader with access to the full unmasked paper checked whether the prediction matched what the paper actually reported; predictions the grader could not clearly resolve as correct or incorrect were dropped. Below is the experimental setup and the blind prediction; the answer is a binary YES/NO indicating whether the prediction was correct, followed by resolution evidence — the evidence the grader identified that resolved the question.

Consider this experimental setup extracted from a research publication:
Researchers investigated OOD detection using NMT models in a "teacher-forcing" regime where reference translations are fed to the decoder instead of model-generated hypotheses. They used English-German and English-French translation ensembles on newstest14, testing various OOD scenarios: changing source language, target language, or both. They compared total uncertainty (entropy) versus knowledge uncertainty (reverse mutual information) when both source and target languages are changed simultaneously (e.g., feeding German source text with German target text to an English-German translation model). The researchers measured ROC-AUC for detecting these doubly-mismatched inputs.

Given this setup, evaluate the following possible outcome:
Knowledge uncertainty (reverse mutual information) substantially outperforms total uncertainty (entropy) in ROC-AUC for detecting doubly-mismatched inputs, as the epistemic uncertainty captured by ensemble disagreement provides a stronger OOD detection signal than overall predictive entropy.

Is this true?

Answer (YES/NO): NO